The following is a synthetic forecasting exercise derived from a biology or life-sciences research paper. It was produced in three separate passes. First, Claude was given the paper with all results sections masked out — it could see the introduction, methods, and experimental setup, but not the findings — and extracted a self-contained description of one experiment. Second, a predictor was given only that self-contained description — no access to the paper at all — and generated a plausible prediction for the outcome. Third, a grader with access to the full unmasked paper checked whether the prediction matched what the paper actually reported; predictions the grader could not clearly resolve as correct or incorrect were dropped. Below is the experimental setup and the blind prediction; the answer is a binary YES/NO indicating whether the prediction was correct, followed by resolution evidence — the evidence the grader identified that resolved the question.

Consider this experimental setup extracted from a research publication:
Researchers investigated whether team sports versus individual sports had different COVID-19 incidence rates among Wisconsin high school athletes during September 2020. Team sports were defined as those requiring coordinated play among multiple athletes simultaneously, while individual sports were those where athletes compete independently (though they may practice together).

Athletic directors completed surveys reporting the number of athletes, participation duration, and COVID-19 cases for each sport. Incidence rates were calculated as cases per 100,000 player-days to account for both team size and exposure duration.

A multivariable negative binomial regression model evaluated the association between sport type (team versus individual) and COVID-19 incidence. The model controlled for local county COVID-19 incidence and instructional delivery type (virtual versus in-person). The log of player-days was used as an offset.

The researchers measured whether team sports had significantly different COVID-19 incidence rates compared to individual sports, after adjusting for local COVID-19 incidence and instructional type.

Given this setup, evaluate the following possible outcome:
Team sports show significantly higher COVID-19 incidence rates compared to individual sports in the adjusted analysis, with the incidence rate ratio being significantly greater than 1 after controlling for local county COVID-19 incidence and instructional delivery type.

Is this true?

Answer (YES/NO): NO